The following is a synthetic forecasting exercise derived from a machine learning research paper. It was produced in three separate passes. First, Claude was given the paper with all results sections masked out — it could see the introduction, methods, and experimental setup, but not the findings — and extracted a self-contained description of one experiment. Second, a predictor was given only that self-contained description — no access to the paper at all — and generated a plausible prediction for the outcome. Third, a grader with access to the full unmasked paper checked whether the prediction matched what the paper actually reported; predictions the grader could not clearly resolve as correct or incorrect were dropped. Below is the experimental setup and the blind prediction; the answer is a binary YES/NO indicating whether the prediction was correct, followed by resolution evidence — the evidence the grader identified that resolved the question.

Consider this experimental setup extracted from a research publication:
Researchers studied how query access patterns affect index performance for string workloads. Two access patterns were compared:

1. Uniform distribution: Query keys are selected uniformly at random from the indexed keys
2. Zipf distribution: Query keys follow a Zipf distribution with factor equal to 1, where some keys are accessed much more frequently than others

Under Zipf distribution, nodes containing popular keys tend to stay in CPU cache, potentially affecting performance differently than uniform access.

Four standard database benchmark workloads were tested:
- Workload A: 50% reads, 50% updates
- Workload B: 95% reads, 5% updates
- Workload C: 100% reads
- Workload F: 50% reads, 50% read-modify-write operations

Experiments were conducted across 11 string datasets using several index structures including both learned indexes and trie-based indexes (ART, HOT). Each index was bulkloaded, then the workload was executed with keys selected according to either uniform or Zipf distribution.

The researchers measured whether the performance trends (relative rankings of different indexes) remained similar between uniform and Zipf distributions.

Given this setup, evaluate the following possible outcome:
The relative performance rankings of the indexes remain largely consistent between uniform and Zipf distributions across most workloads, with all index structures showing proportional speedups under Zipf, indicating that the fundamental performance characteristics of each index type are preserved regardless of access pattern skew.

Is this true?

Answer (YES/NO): YES